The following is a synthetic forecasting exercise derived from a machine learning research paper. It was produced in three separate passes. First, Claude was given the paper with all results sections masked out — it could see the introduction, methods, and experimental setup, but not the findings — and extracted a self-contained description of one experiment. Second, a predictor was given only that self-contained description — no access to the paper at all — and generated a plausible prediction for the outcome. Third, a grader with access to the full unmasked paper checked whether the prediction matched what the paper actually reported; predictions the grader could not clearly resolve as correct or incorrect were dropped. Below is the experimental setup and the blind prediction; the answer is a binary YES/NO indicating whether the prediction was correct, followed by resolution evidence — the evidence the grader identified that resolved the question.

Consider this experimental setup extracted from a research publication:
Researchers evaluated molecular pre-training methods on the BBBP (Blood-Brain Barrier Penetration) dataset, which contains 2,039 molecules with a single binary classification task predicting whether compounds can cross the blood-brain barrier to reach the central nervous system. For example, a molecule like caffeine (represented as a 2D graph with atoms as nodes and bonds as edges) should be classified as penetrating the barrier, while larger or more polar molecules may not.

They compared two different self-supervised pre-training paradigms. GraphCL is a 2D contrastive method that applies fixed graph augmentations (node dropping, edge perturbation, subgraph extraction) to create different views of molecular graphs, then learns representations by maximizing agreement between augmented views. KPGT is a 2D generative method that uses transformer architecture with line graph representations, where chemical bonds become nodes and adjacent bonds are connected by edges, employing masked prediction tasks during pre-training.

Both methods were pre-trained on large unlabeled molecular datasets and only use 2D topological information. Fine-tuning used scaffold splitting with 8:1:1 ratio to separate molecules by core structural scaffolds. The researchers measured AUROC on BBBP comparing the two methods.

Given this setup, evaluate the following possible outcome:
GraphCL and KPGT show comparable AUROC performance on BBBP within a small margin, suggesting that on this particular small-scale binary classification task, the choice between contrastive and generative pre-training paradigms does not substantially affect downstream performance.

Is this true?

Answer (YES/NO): NO